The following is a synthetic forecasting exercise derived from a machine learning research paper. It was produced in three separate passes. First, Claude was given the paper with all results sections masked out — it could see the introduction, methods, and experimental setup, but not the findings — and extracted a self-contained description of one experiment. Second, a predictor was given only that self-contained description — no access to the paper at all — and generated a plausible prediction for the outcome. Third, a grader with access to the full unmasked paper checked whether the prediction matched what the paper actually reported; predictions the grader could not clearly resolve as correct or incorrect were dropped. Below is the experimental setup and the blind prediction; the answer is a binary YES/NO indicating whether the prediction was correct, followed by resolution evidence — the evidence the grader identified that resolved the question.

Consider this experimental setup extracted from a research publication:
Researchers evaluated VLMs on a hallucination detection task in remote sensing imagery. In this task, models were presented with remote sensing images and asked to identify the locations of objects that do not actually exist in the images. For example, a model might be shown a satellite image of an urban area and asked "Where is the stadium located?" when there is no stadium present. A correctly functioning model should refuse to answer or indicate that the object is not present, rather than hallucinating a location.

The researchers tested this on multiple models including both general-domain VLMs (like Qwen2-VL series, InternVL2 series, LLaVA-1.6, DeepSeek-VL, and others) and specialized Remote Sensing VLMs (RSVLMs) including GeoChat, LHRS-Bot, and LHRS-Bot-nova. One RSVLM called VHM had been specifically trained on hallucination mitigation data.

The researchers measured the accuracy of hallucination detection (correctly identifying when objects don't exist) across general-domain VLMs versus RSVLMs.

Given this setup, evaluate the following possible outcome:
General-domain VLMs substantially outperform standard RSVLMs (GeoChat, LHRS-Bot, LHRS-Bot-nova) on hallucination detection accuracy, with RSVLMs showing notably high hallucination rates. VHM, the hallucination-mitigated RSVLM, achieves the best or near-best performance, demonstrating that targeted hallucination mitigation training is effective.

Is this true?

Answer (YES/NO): YES